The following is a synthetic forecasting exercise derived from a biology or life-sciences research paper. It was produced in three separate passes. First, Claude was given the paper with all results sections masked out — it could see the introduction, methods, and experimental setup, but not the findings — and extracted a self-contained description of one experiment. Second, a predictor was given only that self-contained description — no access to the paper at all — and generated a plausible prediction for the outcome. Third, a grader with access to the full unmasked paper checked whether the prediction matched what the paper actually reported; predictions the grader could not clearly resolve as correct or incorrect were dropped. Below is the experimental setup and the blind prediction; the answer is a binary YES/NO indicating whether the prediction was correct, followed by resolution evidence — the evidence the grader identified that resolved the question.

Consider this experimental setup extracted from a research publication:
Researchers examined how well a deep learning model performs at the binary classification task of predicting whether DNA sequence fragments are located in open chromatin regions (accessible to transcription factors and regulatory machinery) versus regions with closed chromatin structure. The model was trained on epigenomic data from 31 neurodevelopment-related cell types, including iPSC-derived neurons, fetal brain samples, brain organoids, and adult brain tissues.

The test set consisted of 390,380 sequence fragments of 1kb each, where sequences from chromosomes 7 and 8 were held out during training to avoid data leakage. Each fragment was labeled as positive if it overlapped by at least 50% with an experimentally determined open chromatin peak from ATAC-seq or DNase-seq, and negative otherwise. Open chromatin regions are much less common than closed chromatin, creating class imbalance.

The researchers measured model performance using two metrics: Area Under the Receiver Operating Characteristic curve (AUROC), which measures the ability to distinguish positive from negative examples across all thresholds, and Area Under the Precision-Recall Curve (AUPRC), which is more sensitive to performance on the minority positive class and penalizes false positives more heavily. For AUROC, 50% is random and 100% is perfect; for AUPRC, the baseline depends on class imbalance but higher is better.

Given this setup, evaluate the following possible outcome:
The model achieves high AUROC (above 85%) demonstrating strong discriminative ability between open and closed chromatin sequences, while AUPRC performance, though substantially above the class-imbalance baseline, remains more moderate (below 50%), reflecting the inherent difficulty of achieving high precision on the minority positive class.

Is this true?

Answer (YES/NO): NO